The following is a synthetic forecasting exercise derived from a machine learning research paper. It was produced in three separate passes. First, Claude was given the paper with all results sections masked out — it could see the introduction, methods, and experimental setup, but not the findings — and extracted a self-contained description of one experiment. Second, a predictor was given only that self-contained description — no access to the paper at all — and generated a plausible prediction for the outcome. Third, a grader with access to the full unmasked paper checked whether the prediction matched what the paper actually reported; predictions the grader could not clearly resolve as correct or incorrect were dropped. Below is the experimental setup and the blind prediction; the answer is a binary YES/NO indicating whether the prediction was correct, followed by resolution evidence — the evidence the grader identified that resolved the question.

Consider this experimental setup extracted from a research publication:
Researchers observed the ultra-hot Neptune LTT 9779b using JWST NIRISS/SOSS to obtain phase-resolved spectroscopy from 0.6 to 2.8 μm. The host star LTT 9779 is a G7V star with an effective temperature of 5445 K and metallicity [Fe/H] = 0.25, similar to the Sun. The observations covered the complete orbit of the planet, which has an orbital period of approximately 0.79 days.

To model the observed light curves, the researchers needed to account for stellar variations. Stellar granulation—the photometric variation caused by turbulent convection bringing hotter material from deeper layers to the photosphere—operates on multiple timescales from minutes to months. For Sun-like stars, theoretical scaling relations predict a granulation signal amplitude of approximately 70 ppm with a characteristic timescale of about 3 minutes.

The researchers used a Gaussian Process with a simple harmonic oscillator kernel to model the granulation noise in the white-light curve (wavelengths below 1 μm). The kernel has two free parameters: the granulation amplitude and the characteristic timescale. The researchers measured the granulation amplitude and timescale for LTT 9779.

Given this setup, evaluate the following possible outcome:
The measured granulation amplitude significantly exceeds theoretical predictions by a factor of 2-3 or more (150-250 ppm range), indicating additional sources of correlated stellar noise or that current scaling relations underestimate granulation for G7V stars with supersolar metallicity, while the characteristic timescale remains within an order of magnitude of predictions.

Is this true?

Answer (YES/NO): NO